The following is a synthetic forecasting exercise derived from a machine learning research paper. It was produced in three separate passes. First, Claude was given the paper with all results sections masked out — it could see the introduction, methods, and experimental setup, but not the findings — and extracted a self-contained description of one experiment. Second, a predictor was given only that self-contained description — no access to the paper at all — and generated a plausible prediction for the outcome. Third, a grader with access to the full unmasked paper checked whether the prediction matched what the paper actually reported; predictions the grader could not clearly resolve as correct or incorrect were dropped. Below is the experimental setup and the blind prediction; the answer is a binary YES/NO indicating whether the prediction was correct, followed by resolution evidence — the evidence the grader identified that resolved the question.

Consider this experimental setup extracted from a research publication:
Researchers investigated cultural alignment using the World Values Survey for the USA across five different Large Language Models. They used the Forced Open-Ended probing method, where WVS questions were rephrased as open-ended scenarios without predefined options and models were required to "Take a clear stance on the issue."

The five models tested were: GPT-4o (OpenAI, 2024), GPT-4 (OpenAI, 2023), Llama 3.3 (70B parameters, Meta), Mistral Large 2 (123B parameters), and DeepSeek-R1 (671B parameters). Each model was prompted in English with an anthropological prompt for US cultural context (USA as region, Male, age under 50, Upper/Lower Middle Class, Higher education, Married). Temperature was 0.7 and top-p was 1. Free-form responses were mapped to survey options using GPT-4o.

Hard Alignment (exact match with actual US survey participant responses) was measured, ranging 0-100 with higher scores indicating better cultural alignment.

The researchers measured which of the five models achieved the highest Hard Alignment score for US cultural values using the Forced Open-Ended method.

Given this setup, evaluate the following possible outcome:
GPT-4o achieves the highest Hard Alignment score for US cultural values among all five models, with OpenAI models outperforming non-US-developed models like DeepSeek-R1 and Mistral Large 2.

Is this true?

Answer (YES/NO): NO